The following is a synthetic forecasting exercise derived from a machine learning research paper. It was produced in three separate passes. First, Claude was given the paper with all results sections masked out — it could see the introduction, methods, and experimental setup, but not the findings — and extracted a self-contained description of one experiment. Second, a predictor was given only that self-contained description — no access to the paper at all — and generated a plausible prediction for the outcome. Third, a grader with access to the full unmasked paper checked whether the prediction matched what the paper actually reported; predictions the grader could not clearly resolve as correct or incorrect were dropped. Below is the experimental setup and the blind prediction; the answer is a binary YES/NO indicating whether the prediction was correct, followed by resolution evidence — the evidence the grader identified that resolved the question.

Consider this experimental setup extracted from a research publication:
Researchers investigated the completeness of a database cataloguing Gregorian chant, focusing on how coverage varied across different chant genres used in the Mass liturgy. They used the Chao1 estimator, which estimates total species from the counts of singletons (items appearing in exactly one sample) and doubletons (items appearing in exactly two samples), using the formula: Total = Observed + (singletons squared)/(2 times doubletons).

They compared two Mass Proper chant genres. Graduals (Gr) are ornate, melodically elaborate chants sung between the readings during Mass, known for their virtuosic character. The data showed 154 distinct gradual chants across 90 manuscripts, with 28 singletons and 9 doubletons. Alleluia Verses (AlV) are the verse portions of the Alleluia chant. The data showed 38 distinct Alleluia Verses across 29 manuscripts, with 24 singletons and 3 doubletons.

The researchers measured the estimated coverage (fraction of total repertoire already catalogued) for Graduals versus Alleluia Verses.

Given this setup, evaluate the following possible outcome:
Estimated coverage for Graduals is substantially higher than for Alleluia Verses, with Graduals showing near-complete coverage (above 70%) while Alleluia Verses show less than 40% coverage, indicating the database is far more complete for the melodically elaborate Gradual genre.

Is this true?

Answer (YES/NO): YES